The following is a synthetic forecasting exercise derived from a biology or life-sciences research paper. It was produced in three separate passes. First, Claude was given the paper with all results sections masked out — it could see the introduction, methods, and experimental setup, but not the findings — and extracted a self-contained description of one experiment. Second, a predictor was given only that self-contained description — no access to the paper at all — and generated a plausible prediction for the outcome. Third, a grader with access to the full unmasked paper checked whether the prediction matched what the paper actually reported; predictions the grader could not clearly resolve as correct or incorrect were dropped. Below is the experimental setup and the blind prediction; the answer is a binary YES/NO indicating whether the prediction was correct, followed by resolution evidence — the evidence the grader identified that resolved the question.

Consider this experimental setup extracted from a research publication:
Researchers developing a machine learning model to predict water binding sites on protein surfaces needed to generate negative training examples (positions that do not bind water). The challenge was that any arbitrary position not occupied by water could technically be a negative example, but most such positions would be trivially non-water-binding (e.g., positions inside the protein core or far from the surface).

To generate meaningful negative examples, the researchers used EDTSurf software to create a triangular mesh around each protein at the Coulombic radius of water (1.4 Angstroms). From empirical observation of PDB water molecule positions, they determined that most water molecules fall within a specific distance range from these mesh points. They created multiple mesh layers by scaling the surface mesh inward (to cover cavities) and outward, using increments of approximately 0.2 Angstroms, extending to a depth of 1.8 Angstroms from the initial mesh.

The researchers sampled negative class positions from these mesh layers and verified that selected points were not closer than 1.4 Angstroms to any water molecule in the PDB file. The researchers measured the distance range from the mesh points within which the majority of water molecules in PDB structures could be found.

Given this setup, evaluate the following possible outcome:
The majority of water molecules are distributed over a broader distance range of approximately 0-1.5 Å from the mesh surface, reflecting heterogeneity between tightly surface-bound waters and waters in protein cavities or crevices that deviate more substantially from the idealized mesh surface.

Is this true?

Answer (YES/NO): NO